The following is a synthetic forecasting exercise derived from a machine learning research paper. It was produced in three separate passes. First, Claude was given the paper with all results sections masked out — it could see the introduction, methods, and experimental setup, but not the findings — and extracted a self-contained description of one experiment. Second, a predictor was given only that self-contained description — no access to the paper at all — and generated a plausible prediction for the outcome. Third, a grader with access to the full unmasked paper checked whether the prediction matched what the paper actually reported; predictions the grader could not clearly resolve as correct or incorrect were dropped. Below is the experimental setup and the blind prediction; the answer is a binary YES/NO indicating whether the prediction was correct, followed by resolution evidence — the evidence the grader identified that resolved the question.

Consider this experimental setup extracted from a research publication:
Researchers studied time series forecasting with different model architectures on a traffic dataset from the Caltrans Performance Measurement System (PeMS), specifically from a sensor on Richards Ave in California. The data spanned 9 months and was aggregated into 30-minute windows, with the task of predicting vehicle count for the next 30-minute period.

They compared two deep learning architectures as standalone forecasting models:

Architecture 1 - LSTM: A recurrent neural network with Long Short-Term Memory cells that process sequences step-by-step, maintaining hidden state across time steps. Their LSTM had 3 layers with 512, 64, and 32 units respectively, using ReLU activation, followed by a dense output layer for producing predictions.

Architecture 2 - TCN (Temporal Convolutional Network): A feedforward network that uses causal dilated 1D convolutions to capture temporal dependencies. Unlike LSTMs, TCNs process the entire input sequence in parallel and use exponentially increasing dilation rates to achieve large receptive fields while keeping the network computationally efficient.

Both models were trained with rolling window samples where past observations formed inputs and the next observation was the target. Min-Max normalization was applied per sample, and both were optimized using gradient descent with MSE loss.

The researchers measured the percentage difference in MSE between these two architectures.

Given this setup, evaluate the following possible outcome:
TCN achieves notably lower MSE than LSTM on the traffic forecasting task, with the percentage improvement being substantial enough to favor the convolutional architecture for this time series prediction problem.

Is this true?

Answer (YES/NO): NO